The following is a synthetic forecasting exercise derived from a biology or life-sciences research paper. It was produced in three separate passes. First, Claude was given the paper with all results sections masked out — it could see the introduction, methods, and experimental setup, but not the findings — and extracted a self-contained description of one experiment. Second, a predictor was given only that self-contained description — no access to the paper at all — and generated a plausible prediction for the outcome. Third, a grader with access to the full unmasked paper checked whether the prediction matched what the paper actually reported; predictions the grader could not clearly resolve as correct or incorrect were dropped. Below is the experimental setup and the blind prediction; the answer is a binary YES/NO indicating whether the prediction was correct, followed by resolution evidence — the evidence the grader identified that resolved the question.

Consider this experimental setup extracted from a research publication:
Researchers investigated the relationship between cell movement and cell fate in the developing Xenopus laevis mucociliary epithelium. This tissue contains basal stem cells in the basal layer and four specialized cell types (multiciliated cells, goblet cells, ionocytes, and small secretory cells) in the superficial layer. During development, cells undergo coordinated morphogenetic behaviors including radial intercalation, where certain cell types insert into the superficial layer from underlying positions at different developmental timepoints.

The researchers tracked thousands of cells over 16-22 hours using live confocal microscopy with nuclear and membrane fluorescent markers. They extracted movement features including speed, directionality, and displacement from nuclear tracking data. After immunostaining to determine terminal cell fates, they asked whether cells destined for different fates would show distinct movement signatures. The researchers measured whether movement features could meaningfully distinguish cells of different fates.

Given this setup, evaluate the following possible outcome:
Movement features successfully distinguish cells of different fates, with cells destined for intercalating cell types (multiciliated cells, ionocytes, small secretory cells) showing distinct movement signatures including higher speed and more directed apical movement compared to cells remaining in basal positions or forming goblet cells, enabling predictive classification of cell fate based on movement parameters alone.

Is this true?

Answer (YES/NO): NO